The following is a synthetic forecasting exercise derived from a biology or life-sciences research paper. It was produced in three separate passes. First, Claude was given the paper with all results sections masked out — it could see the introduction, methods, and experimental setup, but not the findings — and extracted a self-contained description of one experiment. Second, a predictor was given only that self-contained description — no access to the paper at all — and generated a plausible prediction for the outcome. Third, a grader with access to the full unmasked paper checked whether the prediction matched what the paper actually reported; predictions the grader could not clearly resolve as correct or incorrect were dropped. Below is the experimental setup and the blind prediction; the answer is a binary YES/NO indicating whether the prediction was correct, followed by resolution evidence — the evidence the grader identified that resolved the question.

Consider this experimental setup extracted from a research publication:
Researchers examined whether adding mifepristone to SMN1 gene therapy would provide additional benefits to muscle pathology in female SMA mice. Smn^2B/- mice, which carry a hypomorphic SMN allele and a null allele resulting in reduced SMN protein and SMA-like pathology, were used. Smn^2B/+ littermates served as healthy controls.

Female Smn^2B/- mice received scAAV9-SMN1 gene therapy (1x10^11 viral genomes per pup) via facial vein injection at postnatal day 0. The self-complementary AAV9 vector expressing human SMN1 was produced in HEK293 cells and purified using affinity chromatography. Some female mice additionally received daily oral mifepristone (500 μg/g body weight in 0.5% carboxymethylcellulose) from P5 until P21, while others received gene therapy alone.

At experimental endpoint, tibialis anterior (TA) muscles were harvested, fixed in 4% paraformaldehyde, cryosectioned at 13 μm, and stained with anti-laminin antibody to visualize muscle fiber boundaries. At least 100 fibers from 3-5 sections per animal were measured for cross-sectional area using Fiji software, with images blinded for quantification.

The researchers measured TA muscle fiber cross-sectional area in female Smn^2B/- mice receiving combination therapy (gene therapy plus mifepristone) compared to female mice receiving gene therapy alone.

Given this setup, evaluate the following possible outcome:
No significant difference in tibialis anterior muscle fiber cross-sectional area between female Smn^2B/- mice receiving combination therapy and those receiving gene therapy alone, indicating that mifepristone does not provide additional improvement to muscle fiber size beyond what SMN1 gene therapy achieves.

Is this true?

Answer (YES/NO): NO